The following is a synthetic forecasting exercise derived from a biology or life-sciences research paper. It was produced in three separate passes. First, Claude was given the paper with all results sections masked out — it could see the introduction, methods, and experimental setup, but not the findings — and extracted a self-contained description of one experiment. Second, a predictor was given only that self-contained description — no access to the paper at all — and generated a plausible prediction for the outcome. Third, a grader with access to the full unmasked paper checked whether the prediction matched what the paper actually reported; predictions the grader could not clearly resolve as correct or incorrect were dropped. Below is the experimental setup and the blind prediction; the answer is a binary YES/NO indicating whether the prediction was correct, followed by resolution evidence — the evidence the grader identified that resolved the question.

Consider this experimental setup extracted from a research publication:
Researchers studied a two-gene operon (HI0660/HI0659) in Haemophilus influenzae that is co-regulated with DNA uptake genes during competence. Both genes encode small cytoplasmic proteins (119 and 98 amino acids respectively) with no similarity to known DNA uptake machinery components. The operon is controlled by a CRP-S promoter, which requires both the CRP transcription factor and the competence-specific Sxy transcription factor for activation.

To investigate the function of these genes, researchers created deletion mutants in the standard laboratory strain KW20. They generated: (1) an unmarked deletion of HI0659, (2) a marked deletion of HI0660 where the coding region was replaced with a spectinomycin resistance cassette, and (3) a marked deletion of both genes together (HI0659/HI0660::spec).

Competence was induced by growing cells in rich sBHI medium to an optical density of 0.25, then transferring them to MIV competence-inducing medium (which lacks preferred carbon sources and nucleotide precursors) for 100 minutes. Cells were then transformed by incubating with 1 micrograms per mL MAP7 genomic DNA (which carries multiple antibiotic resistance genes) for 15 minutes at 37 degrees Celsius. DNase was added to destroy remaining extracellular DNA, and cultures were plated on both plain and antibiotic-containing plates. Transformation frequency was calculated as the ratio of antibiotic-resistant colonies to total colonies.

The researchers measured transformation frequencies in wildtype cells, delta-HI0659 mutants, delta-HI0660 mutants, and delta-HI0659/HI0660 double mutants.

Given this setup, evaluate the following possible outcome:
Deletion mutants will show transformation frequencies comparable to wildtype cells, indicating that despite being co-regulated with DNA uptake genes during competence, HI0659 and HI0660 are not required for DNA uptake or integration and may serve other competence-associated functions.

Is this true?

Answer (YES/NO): NO